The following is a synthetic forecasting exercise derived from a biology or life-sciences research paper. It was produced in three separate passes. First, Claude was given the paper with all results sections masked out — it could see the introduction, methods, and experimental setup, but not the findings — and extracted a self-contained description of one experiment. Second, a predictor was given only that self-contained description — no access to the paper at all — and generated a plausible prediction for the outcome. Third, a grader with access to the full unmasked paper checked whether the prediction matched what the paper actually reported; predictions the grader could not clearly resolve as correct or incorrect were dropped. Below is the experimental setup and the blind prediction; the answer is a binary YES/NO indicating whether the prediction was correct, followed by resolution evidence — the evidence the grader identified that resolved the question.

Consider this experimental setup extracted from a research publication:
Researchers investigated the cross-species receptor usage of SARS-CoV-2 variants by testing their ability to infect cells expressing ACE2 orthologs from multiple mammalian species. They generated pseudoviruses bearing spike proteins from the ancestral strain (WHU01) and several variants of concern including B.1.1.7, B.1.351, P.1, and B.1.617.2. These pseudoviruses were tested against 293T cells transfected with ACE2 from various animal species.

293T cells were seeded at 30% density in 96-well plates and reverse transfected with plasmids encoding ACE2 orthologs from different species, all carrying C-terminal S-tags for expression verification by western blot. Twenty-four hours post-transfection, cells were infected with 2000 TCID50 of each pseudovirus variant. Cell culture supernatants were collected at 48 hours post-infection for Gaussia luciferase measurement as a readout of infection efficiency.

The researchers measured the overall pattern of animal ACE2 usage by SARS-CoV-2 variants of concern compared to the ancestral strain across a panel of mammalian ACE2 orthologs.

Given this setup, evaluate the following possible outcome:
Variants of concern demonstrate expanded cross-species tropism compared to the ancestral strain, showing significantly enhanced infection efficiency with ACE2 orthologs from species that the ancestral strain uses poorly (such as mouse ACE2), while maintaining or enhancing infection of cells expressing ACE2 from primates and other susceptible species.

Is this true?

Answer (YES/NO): NO